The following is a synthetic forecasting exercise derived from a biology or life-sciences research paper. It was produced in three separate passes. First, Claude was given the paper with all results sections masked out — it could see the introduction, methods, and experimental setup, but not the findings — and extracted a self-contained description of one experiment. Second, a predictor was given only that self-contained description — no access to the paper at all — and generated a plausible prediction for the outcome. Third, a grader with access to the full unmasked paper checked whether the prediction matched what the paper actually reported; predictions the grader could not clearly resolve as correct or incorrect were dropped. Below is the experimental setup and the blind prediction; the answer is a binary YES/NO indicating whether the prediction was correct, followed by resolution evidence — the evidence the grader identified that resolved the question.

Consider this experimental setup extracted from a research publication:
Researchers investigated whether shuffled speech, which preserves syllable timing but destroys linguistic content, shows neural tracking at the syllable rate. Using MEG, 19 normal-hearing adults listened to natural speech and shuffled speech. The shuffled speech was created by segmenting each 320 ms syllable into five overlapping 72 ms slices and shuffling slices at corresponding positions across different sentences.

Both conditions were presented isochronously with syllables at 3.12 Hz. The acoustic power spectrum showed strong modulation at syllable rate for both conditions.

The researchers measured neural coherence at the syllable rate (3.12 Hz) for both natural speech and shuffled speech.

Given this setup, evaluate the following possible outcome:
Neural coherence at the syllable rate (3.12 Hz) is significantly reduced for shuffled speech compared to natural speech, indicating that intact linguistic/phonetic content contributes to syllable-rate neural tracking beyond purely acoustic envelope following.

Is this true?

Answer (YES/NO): NO